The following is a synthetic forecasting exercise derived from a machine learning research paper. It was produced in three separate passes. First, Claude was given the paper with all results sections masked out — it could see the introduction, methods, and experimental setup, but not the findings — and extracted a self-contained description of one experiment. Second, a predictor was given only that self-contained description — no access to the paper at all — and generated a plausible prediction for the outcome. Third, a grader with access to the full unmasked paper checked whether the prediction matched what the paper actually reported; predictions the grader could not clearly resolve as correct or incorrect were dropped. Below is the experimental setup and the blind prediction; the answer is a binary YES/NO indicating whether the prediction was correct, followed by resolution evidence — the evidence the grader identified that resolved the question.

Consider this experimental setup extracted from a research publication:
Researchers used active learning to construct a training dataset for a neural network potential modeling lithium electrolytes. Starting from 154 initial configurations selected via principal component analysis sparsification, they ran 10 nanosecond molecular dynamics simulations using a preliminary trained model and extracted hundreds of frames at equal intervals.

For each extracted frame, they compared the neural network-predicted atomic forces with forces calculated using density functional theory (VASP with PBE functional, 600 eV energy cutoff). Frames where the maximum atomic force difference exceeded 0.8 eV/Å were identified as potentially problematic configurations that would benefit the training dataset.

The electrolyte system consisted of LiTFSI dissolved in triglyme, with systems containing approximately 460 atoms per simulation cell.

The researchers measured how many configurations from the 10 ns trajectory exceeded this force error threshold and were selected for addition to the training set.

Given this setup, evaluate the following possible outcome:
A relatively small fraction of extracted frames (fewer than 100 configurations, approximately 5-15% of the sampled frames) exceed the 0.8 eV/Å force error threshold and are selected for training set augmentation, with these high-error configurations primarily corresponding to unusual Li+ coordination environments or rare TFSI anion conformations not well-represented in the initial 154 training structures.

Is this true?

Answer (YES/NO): NO